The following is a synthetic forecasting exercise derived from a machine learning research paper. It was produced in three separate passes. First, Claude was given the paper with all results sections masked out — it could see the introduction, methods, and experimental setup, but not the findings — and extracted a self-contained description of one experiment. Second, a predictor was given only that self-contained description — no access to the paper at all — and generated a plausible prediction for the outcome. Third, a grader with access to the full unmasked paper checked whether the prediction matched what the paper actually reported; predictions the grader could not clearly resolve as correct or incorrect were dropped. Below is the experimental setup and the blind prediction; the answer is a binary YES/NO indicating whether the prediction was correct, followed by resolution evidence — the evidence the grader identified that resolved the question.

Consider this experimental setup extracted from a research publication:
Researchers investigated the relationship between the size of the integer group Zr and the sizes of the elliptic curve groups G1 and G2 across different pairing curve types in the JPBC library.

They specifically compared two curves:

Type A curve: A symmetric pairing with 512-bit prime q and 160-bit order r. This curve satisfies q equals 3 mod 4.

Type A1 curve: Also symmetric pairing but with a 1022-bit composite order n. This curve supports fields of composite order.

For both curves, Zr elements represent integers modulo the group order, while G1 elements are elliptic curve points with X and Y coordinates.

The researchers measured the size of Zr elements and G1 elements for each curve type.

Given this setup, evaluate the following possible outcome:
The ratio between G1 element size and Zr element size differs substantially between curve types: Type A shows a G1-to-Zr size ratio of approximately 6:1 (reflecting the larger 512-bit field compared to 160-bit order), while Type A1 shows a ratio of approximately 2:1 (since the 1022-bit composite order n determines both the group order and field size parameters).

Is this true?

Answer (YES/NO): YES